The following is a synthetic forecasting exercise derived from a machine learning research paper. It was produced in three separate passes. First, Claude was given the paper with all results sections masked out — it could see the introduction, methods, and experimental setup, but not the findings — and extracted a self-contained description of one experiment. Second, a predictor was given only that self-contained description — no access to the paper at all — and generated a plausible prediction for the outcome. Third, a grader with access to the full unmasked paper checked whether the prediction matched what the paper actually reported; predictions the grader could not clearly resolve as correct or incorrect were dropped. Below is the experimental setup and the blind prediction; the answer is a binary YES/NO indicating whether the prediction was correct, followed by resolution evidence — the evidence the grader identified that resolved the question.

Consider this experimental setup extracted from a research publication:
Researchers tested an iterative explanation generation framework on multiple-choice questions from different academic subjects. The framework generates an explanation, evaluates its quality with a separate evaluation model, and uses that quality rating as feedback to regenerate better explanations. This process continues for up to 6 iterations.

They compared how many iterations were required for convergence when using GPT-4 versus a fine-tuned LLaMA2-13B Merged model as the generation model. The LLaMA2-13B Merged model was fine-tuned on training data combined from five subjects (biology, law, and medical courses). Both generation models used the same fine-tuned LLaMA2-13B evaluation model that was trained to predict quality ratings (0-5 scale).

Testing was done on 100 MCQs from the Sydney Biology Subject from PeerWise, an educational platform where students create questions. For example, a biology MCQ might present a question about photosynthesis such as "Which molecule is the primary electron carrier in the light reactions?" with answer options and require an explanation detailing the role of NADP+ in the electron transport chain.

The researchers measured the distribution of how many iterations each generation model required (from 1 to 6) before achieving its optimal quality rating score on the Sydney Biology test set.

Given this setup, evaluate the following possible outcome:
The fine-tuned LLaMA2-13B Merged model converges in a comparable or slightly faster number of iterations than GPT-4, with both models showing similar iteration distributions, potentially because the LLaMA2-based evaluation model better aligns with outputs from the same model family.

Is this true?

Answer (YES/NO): NO